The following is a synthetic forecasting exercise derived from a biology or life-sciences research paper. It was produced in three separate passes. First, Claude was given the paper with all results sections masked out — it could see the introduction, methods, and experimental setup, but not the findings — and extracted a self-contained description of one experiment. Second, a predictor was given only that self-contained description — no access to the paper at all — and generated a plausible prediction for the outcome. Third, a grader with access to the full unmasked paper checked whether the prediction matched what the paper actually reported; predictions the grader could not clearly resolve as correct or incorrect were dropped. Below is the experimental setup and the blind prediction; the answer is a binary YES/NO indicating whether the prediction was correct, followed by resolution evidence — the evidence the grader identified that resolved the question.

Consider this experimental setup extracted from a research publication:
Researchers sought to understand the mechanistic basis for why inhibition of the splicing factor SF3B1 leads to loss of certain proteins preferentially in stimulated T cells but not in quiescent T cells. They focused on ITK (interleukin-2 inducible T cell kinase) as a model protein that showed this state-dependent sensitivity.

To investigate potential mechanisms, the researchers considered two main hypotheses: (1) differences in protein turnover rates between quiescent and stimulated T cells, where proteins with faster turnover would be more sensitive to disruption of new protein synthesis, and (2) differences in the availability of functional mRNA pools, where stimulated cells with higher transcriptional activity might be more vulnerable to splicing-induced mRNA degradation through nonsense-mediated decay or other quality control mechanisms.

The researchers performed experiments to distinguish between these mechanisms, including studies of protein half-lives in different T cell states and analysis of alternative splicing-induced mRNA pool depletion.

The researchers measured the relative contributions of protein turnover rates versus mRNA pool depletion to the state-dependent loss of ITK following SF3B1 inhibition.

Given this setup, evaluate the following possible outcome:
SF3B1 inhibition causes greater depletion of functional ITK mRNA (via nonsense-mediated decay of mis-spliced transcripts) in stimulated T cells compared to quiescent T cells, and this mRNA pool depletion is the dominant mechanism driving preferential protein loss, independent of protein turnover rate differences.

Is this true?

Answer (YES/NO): NO